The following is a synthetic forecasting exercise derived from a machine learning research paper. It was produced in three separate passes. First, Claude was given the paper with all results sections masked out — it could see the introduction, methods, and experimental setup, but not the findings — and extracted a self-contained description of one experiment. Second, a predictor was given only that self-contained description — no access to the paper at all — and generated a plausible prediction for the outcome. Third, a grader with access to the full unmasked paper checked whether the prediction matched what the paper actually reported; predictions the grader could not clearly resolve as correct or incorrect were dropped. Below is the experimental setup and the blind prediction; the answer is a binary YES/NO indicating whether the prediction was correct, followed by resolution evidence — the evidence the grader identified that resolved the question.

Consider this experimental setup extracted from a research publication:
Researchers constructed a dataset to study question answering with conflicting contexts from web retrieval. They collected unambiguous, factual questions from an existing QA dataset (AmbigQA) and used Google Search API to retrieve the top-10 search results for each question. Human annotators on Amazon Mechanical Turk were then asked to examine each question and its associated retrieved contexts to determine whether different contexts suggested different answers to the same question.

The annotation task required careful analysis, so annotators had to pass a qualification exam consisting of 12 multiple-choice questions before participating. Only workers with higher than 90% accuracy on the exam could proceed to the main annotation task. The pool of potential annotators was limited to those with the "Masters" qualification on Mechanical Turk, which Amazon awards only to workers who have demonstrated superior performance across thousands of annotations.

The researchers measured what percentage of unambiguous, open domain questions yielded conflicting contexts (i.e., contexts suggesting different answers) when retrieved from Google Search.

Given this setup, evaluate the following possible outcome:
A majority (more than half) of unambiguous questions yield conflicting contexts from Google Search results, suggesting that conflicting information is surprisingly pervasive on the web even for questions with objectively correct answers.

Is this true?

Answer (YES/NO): NO